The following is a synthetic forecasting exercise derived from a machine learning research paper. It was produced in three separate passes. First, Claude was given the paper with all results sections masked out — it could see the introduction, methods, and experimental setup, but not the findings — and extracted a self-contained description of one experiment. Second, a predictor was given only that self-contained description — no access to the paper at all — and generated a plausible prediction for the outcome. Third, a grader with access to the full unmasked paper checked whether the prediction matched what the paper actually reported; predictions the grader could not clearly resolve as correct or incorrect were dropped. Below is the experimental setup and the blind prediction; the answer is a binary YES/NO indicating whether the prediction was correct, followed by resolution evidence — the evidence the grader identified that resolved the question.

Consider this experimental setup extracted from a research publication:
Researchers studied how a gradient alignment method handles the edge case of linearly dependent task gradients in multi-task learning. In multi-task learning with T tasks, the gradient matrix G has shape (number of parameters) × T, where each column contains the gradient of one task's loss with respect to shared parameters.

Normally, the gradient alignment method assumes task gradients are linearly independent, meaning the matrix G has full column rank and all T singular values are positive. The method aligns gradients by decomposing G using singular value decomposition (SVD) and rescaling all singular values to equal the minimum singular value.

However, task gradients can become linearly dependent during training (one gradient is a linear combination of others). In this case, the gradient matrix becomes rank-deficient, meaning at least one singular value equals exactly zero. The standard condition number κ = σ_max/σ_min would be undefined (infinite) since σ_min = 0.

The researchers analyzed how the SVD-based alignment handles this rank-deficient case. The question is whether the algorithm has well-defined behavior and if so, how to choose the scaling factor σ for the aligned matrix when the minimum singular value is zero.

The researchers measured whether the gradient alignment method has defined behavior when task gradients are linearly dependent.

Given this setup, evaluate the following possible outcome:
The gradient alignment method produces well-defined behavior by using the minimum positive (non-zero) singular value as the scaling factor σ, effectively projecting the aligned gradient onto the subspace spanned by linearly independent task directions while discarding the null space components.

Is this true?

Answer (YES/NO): YES